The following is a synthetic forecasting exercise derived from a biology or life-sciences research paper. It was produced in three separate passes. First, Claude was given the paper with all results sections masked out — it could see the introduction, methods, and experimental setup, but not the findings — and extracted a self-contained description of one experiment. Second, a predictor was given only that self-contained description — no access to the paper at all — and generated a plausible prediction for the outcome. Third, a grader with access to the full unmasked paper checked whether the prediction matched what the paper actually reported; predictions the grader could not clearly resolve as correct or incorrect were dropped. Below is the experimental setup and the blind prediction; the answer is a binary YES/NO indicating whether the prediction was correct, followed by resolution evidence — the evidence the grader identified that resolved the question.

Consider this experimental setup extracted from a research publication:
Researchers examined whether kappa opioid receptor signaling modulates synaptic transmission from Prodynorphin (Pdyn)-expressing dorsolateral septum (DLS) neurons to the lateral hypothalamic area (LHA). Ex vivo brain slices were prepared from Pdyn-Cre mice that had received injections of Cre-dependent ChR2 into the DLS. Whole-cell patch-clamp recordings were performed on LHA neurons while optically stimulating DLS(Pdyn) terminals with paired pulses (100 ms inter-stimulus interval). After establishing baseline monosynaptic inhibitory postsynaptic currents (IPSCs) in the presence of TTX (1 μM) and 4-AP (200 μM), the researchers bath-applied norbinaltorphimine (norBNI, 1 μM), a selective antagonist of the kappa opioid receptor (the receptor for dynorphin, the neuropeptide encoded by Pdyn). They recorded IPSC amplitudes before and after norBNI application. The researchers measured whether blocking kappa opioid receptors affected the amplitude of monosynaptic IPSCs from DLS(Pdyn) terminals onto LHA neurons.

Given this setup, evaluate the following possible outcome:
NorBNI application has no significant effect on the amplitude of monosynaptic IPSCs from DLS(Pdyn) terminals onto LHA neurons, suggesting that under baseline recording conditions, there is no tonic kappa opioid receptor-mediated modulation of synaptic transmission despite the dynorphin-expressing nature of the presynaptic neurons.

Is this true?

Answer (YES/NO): NO